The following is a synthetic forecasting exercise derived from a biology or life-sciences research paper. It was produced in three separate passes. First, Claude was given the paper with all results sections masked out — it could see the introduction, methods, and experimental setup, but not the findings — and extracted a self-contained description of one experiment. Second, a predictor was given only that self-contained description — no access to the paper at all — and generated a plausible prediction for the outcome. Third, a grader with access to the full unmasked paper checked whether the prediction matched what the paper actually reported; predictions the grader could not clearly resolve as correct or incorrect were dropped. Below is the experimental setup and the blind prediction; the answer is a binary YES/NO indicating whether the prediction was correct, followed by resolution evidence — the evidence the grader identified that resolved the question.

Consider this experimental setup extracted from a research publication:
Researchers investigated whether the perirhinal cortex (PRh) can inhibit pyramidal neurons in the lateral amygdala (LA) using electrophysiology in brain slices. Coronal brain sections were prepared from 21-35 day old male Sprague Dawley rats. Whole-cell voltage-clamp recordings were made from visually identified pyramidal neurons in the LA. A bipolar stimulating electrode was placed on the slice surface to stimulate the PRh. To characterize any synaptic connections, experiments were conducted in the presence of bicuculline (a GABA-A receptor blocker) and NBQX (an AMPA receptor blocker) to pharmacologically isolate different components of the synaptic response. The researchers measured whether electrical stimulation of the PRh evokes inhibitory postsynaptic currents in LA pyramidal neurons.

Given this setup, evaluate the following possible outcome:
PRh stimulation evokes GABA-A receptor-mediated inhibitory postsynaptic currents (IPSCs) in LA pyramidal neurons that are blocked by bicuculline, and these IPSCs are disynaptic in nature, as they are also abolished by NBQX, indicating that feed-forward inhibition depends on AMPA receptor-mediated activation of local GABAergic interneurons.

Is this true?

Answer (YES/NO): YES